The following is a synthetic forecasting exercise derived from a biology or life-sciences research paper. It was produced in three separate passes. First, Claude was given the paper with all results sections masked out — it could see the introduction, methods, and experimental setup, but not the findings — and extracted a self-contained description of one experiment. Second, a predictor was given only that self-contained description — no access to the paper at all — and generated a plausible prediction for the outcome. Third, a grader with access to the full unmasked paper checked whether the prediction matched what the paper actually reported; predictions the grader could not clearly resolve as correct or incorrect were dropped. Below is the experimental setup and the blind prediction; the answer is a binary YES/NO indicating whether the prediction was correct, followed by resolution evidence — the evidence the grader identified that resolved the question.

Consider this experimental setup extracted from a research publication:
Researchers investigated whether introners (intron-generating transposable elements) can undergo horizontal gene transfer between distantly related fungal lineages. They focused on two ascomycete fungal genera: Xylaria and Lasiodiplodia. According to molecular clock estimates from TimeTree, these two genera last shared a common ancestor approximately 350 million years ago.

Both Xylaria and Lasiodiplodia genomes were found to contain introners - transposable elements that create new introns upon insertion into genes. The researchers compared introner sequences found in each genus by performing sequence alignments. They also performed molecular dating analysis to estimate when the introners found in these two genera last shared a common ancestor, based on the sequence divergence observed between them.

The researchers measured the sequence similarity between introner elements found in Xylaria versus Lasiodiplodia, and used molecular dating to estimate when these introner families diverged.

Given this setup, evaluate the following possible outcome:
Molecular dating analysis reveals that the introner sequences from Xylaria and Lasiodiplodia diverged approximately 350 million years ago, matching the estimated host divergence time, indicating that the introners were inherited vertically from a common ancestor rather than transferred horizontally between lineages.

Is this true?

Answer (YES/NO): NO